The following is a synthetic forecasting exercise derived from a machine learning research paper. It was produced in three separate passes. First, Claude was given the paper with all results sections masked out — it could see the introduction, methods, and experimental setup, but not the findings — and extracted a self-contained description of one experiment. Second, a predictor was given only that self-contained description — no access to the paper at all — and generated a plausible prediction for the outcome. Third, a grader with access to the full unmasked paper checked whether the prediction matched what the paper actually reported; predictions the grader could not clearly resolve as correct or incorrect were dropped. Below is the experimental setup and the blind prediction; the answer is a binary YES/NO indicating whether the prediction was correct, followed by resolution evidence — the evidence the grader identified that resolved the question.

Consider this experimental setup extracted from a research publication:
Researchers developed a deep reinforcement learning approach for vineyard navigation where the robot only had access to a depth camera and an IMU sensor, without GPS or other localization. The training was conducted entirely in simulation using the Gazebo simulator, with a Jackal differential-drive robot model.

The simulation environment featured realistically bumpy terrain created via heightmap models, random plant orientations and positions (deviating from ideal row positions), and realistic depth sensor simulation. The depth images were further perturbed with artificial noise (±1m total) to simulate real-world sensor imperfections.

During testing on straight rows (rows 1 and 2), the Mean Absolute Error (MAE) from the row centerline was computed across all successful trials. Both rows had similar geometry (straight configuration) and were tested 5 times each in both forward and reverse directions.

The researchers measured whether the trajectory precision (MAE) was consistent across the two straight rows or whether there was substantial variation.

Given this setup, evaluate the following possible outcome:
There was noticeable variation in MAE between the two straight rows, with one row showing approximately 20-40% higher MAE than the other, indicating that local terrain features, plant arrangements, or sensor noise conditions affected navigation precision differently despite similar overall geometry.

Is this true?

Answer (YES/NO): YES